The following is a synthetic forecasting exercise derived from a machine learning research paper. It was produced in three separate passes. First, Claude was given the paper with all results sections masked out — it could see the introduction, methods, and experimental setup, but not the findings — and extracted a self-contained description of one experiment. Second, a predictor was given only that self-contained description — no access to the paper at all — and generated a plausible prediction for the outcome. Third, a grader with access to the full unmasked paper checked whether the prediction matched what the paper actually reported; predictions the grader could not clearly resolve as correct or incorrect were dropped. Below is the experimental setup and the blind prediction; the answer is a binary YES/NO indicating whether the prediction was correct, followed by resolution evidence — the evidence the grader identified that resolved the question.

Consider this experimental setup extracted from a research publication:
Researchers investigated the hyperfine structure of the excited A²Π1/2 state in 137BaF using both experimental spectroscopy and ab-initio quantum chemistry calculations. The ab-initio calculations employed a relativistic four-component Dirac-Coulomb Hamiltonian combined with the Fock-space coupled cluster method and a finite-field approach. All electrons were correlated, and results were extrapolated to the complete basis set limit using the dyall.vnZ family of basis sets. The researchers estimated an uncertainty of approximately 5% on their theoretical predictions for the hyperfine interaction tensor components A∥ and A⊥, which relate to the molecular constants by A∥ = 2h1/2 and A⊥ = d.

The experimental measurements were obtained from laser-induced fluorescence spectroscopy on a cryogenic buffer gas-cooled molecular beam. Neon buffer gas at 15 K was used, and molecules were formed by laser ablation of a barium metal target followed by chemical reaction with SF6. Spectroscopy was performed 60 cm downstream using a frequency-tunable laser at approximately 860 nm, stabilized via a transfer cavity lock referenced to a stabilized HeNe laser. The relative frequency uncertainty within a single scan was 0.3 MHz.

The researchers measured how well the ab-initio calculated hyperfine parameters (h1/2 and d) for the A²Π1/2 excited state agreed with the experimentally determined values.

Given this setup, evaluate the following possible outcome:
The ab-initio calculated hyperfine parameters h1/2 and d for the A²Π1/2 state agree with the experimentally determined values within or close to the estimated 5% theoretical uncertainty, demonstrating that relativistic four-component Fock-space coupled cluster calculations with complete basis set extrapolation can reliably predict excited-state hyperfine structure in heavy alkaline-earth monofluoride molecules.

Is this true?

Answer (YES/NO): YES